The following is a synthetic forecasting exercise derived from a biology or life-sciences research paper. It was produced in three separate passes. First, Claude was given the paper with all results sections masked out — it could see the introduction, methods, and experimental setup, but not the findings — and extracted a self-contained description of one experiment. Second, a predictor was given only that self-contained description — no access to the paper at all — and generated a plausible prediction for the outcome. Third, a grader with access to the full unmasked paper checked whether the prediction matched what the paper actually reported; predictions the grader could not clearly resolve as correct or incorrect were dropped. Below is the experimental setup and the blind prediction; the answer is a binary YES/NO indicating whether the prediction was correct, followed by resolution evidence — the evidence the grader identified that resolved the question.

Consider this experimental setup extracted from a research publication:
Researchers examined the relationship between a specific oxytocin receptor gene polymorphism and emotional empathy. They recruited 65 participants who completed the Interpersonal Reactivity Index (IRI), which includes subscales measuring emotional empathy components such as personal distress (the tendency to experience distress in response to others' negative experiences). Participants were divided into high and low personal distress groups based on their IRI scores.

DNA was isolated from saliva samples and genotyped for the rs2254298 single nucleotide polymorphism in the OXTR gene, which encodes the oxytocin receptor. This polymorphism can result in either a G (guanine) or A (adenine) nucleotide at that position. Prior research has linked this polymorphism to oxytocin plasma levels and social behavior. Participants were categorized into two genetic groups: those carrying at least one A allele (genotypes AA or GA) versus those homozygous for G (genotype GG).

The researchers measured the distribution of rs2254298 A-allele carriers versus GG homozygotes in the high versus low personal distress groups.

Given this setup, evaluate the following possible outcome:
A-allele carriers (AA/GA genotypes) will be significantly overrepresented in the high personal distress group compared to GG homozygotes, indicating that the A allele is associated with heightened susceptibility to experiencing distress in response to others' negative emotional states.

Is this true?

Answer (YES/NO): YES